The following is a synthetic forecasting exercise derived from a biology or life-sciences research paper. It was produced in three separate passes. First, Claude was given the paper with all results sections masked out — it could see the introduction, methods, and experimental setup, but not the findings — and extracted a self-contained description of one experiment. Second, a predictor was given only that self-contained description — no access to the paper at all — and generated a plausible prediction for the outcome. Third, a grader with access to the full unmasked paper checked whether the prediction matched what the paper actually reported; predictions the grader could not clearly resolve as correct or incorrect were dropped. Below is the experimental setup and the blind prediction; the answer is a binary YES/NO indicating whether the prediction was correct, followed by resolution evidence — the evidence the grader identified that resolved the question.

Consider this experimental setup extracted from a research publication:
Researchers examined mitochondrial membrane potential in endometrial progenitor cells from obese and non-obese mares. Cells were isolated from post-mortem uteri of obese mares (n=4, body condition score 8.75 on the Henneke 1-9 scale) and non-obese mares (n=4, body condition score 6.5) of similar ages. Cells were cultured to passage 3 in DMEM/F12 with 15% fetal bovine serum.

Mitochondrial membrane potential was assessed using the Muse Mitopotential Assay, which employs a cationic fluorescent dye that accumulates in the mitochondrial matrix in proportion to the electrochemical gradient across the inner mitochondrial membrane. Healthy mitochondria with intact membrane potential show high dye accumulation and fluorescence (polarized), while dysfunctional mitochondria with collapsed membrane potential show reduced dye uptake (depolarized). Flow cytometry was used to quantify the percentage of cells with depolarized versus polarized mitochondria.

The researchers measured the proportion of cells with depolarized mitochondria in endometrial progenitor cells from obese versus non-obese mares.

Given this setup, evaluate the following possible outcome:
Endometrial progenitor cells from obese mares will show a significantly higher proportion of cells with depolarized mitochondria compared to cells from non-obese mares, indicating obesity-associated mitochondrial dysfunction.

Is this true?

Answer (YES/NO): YES